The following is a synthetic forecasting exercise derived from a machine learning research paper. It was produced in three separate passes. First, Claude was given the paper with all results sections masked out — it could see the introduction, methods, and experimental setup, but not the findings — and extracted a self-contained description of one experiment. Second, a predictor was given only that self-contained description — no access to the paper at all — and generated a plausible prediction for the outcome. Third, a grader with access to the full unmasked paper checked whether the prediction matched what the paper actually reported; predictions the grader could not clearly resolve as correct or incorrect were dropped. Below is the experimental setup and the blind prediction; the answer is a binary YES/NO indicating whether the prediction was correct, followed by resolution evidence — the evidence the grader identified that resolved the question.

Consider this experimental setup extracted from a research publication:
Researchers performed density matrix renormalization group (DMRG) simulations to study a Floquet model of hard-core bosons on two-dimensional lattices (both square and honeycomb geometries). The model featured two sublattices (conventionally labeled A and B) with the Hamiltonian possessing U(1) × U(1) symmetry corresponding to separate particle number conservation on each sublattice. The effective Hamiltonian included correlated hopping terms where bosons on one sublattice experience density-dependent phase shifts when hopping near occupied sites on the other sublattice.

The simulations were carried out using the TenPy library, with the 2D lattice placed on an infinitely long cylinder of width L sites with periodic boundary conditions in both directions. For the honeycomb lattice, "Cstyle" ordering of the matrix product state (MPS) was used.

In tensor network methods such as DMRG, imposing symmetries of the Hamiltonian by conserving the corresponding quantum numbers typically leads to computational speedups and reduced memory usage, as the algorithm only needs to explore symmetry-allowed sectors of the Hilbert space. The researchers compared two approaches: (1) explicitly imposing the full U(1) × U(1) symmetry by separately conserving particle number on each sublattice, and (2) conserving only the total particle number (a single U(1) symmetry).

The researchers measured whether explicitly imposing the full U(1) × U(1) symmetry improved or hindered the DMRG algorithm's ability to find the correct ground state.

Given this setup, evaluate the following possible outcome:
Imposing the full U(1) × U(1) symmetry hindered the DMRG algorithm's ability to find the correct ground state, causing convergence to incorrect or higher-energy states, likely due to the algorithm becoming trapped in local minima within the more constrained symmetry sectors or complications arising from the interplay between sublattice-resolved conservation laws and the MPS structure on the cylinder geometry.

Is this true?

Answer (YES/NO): YES